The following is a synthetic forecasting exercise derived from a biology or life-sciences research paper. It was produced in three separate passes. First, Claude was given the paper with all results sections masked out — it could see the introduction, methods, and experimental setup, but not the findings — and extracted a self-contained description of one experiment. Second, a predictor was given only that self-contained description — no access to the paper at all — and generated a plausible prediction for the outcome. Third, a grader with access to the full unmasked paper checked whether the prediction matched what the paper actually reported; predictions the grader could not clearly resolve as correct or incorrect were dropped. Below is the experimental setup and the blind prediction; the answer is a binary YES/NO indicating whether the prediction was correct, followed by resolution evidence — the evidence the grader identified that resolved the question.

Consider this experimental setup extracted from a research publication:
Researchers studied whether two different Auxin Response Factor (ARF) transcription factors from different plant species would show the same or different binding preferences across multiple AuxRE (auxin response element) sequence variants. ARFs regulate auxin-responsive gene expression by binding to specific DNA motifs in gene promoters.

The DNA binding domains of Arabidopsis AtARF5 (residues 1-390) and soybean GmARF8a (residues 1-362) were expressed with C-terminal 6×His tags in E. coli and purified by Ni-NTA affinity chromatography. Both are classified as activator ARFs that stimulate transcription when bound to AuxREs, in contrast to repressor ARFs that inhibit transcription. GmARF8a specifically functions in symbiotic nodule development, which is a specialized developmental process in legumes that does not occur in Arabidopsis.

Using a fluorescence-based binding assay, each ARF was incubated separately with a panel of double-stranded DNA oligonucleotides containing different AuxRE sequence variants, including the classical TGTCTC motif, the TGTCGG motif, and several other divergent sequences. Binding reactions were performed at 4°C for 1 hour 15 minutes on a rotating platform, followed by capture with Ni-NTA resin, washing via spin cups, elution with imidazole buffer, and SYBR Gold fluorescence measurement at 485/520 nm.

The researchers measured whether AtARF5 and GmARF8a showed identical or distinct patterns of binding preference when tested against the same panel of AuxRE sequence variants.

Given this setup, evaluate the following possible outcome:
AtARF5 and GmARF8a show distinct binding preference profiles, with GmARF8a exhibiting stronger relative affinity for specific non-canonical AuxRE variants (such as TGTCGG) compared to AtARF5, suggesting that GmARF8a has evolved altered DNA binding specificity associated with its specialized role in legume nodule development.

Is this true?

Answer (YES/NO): NO